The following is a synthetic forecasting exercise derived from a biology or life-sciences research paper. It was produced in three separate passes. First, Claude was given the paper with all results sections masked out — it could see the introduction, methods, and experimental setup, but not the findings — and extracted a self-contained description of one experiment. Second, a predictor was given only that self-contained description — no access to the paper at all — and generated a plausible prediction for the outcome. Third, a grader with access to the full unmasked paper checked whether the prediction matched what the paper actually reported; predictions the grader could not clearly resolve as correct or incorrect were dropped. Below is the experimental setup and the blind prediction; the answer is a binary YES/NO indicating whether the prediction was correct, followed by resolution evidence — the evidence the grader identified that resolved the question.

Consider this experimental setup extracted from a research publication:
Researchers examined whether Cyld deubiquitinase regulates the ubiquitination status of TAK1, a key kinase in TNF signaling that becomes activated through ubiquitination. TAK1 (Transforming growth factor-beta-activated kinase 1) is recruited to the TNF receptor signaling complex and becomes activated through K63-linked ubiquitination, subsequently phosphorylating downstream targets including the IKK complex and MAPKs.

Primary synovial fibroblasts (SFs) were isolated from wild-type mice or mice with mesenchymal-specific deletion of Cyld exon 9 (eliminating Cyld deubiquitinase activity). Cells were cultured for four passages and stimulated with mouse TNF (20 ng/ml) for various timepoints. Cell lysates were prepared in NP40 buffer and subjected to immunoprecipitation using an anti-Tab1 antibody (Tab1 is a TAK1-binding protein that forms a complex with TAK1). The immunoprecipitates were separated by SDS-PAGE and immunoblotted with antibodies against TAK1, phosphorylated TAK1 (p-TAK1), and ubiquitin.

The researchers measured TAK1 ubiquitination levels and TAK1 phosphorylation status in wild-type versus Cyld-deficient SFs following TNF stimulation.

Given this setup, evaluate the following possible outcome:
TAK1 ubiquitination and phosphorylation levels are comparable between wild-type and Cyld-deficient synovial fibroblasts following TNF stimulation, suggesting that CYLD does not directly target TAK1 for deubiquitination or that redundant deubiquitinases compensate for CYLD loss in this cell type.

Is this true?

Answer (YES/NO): NO